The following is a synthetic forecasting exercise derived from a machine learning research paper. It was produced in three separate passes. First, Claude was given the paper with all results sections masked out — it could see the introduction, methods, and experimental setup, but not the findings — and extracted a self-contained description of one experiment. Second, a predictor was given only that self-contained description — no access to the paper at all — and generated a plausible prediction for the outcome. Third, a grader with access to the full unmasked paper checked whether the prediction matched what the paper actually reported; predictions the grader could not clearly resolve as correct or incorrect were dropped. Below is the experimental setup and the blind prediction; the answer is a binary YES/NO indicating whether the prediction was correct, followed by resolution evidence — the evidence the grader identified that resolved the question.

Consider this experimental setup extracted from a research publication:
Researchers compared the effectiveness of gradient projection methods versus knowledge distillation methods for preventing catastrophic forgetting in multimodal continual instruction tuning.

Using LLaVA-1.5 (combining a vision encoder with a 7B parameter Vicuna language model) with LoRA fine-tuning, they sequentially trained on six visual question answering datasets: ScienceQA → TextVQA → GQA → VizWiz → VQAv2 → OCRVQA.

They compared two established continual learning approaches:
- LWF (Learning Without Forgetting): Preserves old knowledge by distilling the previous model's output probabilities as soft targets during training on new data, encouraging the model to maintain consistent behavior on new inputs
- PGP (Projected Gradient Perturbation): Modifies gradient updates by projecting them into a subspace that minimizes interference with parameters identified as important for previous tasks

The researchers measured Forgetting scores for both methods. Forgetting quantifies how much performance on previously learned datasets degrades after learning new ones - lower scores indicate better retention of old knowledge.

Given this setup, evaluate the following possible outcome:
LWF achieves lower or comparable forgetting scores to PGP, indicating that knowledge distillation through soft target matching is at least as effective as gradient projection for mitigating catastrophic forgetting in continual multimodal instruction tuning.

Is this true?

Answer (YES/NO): NO